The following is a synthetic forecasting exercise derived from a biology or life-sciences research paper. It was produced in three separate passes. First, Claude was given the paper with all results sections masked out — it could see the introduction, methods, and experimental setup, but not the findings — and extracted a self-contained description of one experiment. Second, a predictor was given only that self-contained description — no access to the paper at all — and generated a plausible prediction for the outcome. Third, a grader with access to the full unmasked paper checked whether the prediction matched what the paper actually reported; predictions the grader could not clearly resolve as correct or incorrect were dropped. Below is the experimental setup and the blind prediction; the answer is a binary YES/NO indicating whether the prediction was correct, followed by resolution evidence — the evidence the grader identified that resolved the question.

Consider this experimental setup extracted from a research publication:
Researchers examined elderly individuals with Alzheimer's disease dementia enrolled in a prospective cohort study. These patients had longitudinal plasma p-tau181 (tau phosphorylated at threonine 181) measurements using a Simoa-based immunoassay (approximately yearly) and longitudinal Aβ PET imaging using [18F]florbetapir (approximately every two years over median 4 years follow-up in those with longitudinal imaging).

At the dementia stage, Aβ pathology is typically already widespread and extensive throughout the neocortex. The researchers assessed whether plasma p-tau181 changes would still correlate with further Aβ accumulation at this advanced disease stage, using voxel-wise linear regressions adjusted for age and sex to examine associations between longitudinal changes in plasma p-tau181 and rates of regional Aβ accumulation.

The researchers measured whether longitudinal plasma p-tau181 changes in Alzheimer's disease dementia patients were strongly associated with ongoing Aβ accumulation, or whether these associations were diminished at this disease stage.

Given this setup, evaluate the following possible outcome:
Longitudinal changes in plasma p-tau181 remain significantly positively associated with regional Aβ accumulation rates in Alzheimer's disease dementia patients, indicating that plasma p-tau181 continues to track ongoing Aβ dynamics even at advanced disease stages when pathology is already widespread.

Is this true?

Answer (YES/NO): NO